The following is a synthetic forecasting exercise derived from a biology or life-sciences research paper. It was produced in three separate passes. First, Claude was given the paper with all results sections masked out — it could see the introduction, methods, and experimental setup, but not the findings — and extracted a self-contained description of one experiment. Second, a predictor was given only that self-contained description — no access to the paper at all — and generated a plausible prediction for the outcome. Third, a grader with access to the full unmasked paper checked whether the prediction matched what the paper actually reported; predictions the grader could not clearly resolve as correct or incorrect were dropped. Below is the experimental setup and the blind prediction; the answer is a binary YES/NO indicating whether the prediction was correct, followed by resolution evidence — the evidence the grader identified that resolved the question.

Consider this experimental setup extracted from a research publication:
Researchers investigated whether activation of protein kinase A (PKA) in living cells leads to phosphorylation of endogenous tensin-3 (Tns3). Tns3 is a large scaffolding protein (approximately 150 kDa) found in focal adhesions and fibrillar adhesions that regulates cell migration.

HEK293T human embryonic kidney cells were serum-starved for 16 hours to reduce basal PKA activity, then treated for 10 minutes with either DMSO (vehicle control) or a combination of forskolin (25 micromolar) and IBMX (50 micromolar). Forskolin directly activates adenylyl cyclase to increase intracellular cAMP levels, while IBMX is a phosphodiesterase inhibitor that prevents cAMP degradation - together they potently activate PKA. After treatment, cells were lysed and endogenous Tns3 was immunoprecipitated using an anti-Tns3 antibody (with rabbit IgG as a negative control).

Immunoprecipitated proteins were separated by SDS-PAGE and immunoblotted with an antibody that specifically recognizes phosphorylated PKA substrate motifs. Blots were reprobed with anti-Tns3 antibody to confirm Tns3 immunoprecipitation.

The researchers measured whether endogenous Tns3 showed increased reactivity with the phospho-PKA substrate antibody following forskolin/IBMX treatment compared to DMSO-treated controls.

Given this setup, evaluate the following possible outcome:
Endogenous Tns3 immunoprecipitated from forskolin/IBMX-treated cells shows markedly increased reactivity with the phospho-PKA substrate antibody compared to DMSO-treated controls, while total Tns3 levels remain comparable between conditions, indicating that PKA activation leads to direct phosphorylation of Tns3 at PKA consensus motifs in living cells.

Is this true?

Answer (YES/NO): YES